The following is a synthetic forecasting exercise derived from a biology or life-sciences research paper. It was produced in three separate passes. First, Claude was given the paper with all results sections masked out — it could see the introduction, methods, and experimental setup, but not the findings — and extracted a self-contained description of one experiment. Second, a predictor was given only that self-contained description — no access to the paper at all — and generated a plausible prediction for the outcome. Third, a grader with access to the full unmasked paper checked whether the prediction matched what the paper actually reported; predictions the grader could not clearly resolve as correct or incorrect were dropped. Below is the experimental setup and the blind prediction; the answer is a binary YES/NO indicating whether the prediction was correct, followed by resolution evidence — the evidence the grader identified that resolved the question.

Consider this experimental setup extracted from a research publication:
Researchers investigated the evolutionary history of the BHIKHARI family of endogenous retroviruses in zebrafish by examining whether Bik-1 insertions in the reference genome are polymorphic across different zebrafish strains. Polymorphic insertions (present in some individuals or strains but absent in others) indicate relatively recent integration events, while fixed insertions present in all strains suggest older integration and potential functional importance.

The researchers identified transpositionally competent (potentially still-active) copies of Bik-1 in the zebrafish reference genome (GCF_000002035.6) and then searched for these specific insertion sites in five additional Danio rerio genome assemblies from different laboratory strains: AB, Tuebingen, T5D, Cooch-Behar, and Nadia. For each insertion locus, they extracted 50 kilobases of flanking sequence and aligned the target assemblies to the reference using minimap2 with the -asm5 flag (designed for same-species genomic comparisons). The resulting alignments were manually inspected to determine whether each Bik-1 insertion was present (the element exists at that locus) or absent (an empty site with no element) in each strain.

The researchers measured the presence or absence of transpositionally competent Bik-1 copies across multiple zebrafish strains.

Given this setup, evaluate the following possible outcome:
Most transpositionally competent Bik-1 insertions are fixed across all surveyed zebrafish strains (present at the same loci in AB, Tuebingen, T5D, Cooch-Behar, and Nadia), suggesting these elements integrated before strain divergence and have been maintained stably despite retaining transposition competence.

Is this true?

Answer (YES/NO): NO